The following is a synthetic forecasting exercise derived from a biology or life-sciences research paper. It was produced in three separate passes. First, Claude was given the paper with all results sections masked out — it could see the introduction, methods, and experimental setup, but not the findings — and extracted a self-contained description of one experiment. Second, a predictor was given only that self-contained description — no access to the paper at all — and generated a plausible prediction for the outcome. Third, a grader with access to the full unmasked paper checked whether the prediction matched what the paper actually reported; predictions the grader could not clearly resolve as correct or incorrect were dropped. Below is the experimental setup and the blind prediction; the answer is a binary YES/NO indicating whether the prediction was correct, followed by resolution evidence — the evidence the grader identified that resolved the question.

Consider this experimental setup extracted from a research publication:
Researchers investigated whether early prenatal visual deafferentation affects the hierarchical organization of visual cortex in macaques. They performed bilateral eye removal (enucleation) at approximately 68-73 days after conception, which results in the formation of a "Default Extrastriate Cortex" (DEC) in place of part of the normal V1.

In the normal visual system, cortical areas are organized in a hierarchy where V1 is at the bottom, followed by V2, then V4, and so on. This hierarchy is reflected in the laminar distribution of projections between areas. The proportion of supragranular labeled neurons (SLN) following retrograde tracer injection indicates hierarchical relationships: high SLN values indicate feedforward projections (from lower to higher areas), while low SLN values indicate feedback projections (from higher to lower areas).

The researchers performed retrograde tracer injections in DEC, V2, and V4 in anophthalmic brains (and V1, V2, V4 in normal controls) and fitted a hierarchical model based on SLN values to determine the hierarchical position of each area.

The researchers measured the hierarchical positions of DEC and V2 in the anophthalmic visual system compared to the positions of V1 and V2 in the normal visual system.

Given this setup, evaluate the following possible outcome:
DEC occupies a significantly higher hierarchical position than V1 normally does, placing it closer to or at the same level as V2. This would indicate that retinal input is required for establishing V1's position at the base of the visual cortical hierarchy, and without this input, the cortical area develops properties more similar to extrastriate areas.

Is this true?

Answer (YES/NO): YES